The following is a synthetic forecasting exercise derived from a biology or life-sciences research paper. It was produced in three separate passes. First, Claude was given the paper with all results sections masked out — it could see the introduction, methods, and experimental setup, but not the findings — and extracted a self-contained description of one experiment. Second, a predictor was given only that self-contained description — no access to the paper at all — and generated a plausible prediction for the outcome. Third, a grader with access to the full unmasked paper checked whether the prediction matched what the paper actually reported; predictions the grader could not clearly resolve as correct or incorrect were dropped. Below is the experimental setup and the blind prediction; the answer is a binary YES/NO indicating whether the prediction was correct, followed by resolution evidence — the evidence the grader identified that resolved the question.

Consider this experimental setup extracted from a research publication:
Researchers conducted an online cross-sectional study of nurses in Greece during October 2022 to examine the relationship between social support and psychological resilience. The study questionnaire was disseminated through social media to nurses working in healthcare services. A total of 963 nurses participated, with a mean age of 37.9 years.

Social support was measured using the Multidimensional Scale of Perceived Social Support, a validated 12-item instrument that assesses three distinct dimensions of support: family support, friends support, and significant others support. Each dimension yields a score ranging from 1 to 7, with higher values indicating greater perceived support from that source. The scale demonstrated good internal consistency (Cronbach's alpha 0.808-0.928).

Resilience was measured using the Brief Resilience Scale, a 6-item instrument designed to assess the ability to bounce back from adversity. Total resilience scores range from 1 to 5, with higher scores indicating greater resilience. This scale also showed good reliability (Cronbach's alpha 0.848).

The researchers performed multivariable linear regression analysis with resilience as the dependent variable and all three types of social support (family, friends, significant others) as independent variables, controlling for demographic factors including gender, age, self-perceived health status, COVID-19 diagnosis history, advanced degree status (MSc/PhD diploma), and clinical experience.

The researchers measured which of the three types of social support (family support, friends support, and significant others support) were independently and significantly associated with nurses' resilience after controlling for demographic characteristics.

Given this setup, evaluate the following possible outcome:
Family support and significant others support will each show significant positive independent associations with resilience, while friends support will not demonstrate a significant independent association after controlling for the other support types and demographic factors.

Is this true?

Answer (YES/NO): NO